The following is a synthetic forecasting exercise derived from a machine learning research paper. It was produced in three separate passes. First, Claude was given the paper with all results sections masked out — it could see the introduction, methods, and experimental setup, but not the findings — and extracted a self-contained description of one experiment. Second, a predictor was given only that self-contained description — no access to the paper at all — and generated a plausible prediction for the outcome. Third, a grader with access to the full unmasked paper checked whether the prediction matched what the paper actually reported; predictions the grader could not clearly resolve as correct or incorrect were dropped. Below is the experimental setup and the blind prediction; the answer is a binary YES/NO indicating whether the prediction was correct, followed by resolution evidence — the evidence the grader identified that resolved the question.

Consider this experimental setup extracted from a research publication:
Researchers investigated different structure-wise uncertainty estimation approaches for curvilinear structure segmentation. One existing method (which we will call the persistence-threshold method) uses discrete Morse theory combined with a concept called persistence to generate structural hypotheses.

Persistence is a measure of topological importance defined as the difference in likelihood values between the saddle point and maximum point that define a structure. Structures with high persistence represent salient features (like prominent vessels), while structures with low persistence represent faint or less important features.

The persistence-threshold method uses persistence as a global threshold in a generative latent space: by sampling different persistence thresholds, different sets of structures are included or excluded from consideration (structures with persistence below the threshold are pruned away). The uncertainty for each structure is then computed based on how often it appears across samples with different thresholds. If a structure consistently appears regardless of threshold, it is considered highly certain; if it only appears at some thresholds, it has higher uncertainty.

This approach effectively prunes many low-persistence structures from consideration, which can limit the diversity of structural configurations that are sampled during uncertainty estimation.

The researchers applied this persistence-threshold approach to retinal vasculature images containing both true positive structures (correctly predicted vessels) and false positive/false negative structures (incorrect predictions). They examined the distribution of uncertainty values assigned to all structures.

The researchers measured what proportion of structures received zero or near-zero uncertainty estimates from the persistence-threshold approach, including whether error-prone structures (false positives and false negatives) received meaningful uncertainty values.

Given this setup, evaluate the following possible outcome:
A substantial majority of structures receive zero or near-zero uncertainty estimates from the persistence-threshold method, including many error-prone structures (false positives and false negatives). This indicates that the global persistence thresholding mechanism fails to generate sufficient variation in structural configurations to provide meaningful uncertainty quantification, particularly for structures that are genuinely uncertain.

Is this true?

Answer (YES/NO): YES